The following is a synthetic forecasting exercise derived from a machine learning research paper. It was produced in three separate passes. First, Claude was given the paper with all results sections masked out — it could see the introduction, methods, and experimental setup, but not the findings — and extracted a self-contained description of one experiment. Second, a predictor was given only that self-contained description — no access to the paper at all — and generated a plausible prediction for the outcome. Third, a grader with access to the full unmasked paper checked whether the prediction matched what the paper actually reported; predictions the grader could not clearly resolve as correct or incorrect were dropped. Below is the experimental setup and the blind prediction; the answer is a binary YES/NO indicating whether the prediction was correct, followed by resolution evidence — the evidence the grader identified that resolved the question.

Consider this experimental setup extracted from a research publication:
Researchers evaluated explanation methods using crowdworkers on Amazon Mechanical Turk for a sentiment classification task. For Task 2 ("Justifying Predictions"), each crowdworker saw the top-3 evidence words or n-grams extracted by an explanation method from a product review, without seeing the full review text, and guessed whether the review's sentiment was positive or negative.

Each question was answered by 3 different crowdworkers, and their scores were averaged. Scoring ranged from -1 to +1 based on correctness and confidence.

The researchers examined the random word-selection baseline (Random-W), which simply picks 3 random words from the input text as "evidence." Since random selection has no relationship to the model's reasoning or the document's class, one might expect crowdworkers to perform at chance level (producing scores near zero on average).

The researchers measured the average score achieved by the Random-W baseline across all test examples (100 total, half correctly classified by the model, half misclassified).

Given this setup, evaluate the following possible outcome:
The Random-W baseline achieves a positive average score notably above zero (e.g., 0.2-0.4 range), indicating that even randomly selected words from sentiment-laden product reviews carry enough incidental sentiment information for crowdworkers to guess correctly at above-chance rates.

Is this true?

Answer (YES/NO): NO